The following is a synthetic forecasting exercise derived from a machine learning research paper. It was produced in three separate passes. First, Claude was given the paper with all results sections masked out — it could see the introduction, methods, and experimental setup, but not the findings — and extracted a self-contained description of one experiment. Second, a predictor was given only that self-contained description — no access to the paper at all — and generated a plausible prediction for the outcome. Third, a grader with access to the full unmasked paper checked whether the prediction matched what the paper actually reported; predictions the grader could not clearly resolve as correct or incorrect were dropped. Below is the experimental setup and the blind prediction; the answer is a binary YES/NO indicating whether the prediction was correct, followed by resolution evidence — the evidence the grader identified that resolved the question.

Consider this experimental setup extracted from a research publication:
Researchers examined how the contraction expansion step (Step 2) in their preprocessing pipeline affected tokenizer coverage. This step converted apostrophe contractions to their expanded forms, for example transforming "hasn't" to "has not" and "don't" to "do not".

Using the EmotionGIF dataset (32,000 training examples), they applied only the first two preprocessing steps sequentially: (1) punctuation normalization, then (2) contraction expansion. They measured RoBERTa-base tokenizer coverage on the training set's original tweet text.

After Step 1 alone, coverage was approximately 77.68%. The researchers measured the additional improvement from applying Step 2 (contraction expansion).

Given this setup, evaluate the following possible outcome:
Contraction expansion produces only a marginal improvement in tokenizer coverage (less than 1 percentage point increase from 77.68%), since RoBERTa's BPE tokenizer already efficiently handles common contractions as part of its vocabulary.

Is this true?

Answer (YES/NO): NO